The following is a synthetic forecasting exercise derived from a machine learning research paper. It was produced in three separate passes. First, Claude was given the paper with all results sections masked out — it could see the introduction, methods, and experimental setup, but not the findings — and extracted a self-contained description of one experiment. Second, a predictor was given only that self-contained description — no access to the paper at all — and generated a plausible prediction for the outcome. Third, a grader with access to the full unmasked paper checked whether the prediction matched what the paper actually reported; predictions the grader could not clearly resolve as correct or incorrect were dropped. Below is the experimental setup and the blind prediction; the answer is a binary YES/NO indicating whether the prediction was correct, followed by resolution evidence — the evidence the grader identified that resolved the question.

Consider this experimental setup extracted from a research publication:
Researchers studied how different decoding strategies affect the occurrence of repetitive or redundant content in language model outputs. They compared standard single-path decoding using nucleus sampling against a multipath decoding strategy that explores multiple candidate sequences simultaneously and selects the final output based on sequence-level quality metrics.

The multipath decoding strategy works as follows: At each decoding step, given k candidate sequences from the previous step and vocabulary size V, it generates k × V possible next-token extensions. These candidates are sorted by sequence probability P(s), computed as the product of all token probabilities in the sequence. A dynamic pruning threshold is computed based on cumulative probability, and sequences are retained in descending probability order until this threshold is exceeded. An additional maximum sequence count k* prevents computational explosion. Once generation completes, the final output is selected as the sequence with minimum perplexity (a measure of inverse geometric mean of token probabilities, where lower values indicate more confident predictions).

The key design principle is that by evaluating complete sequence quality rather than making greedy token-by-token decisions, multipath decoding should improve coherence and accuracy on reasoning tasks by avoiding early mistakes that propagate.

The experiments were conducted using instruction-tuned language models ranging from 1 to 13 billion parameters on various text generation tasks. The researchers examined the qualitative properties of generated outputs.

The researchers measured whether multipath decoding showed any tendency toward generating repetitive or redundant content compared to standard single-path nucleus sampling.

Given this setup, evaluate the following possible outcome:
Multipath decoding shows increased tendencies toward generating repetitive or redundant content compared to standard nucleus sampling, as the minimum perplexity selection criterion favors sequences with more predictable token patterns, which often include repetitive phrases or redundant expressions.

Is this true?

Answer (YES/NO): YES